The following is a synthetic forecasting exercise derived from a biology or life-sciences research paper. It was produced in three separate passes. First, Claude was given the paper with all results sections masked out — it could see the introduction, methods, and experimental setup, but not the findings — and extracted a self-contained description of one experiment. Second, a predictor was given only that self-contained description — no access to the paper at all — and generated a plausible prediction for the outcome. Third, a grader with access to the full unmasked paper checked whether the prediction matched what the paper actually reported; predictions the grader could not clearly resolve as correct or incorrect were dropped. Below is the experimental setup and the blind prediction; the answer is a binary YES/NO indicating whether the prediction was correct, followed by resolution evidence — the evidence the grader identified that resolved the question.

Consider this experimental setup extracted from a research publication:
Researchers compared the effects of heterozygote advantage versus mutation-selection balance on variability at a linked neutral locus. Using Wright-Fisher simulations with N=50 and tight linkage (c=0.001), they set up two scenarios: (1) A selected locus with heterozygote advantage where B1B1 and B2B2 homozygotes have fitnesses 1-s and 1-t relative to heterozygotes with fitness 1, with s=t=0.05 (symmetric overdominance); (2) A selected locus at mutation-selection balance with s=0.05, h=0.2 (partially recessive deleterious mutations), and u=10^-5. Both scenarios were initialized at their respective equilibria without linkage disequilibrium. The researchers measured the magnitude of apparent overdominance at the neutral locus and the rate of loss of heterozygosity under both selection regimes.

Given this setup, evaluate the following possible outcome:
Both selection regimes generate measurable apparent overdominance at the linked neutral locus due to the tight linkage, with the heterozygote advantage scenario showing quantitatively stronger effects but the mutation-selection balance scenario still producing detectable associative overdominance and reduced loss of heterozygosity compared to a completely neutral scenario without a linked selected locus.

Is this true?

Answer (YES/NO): NO